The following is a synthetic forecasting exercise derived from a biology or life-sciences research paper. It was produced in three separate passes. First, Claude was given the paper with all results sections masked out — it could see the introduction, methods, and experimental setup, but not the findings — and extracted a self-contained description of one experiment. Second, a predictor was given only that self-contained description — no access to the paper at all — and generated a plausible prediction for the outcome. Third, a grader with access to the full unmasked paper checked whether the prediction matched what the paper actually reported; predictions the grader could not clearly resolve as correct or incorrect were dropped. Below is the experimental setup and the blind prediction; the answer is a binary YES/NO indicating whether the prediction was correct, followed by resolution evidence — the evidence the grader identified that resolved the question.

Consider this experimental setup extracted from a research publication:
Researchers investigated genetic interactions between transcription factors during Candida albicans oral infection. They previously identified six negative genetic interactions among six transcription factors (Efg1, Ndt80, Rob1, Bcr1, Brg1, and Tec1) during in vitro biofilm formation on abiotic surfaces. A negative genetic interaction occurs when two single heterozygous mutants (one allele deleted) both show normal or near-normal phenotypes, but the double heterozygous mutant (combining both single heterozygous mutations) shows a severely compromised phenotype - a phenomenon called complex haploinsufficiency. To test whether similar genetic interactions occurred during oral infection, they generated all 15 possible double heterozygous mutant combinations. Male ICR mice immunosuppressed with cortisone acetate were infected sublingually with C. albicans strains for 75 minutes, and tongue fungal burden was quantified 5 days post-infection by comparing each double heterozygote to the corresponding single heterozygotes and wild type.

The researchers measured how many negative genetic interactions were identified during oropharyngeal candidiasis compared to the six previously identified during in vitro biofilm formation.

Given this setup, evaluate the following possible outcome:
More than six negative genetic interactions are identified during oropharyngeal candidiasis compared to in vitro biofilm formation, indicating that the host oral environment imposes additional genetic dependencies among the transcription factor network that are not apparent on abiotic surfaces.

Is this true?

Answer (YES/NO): NO